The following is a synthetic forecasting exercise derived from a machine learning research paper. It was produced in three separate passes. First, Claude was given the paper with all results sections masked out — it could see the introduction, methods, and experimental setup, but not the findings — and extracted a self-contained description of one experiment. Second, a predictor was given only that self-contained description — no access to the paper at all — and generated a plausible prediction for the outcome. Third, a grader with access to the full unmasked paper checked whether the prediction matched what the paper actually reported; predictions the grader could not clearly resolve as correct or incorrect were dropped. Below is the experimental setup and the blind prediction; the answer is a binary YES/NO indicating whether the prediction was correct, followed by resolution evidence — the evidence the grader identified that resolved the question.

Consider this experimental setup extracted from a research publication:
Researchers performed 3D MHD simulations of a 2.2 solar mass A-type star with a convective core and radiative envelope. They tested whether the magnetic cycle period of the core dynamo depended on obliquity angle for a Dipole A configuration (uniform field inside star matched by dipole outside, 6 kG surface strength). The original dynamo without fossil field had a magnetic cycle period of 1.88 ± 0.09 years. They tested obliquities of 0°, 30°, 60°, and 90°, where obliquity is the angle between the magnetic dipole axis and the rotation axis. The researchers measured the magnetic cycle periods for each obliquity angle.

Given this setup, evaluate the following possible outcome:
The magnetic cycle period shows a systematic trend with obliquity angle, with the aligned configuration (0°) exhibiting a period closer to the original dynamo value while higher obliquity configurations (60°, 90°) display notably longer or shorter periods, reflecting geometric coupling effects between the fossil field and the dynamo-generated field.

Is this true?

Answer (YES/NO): NO